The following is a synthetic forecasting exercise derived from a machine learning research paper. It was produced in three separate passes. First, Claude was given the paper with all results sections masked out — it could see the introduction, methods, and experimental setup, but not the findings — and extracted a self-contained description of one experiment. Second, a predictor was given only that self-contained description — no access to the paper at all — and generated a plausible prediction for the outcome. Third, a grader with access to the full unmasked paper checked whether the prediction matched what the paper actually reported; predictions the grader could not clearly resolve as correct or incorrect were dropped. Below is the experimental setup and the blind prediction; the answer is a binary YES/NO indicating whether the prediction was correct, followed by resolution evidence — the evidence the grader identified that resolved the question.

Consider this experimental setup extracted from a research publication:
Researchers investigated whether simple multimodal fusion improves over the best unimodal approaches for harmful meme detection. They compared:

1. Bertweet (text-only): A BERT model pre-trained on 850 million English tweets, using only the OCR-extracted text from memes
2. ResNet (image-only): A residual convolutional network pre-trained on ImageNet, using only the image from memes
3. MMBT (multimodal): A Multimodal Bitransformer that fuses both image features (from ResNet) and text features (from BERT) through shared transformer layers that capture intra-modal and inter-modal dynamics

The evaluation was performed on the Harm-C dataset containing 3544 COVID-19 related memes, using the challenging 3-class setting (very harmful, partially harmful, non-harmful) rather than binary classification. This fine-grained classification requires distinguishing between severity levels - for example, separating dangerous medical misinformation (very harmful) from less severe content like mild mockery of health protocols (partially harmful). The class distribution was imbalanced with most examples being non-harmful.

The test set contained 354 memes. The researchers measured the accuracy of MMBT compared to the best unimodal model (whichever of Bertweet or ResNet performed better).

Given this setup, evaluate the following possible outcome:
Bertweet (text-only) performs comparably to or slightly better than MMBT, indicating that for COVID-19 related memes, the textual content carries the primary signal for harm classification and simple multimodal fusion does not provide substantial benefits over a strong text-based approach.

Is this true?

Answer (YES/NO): NO